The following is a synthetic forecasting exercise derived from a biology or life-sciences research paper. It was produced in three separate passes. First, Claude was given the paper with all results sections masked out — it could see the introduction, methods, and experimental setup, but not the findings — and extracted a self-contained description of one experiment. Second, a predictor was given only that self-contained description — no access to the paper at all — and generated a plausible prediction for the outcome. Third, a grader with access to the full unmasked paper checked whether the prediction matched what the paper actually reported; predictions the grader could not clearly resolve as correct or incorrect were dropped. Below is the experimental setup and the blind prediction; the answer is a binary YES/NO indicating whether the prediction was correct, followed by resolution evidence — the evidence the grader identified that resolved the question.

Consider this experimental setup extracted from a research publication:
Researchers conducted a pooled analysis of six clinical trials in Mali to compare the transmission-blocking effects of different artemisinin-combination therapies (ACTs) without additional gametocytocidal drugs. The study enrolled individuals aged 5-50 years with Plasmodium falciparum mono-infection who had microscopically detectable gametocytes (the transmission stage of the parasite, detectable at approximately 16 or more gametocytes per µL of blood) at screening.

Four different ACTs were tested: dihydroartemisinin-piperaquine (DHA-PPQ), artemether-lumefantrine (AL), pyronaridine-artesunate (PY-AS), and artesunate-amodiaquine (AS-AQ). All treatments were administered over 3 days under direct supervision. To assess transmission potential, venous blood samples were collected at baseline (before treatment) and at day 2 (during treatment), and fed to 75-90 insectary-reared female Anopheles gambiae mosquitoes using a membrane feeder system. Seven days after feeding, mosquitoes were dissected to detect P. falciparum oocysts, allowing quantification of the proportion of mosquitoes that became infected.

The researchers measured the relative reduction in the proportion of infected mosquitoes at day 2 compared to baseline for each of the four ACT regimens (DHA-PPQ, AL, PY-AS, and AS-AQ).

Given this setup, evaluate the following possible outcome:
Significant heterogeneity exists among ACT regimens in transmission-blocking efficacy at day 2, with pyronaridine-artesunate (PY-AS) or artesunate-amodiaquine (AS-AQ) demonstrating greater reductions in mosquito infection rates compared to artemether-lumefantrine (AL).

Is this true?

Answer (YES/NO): NO